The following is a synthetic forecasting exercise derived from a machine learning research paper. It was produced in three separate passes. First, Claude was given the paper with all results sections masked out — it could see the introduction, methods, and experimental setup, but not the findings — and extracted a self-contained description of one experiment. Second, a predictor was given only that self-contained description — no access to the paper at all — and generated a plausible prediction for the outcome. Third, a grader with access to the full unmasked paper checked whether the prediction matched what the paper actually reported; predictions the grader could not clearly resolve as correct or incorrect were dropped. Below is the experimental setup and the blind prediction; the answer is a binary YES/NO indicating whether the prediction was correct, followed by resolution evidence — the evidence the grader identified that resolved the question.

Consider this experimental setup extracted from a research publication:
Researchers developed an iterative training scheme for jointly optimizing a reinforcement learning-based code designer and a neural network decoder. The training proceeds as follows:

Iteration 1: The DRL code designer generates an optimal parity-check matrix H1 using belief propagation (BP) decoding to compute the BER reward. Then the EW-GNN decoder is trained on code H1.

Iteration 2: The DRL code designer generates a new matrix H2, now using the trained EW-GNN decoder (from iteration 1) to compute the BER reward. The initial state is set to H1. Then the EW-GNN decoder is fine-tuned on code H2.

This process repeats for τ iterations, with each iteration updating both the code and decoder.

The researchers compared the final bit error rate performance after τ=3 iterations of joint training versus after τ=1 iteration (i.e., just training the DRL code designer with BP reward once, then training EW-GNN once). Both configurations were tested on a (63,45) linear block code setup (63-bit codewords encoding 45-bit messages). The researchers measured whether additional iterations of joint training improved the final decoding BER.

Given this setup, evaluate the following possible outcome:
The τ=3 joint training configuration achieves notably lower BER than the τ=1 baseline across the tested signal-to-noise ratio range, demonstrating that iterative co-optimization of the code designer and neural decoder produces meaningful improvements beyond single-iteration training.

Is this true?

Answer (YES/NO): YES